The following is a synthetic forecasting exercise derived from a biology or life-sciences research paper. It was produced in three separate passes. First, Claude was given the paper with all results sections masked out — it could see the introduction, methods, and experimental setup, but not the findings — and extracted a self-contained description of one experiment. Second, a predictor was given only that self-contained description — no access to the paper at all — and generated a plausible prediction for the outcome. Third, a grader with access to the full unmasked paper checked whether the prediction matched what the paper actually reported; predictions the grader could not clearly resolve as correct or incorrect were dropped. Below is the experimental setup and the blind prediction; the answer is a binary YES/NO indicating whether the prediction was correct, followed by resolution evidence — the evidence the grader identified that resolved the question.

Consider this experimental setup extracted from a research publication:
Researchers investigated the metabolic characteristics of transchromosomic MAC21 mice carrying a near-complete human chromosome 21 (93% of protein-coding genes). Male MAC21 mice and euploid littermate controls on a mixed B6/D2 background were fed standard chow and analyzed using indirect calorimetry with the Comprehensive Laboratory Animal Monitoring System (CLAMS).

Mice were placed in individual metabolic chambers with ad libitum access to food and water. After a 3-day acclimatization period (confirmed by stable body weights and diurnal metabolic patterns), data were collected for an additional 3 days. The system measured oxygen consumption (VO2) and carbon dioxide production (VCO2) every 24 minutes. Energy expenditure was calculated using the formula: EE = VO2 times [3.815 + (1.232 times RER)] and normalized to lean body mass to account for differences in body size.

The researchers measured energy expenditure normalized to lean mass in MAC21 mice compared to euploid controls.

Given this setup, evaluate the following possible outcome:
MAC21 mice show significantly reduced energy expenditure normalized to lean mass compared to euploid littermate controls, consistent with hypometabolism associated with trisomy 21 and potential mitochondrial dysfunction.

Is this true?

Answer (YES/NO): NO